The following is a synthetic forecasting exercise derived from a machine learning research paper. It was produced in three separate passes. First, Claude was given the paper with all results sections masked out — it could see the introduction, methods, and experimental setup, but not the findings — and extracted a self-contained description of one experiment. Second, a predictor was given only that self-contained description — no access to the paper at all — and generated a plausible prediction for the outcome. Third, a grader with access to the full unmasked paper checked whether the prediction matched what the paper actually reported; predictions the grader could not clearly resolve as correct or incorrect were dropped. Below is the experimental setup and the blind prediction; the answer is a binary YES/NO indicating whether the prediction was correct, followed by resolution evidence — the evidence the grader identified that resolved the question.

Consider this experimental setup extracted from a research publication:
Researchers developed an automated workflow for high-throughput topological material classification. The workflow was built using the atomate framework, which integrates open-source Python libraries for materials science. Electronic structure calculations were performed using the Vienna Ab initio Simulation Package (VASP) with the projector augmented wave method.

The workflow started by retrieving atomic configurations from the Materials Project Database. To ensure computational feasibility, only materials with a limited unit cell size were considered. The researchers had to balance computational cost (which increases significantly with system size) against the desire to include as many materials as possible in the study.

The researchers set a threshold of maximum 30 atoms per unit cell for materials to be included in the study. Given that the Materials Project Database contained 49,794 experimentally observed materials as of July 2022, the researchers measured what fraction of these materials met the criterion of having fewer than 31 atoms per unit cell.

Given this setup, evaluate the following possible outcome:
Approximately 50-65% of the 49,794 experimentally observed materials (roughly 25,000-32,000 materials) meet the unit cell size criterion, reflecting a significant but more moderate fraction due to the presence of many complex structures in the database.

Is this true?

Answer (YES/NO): YES